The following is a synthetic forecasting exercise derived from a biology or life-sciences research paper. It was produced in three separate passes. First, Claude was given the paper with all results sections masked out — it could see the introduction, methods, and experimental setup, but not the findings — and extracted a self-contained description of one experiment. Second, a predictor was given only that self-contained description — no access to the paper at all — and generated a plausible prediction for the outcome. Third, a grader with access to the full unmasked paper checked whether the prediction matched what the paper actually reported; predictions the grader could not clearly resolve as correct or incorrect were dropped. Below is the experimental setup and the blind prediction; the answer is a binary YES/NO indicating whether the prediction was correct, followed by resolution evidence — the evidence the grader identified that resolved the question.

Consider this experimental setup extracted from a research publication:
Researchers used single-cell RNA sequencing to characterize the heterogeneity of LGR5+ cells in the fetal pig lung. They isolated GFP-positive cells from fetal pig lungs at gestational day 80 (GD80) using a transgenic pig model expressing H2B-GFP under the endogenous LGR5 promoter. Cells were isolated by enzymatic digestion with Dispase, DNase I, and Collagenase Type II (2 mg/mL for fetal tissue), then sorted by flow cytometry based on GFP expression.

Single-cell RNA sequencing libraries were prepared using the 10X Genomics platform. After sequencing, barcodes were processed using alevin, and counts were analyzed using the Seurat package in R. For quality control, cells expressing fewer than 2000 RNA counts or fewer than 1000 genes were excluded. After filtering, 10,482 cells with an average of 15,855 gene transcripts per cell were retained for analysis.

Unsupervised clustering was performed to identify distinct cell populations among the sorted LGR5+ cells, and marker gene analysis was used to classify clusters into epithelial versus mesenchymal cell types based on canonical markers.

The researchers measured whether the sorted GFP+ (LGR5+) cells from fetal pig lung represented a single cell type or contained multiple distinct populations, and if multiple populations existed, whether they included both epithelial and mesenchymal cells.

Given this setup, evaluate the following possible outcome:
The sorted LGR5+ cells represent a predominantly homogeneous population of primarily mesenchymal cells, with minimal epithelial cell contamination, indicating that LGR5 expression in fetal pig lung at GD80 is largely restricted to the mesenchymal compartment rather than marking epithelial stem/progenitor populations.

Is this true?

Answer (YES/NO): NO